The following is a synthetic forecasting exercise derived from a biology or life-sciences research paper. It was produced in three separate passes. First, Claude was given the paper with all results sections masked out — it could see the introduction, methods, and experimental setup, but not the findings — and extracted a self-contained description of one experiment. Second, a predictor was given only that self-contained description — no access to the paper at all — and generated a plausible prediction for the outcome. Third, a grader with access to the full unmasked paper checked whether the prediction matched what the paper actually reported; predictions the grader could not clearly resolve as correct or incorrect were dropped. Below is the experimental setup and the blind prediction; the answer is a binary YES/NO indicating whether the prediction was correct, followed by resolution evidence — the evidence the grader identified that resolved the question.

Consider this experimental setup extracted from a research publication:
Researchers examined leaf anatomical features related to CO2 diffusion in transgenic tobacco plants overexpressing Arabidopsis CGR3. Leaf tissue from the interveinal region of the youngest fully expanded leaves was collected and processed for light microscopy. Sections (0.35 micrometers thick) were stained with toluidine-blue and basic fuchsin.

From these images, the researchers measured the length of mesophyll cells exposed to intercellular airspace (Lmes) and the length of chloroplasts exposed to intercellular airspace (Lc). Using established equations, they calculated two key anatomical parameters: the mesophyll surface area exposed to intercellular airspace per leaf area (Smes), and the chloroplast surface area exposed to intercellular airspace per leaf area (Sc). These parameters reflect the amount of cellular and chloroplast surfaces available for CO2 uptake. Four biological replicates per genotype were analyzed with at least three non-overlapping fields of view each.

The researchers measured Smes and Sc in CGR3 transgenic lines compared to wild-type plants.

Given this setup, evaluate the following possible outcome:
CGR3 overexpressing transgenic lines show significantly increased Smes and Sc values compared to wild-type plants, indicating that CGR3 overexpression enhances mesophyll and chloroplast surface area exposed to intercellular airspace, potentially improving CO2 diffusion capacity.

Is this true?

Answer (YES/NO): NO